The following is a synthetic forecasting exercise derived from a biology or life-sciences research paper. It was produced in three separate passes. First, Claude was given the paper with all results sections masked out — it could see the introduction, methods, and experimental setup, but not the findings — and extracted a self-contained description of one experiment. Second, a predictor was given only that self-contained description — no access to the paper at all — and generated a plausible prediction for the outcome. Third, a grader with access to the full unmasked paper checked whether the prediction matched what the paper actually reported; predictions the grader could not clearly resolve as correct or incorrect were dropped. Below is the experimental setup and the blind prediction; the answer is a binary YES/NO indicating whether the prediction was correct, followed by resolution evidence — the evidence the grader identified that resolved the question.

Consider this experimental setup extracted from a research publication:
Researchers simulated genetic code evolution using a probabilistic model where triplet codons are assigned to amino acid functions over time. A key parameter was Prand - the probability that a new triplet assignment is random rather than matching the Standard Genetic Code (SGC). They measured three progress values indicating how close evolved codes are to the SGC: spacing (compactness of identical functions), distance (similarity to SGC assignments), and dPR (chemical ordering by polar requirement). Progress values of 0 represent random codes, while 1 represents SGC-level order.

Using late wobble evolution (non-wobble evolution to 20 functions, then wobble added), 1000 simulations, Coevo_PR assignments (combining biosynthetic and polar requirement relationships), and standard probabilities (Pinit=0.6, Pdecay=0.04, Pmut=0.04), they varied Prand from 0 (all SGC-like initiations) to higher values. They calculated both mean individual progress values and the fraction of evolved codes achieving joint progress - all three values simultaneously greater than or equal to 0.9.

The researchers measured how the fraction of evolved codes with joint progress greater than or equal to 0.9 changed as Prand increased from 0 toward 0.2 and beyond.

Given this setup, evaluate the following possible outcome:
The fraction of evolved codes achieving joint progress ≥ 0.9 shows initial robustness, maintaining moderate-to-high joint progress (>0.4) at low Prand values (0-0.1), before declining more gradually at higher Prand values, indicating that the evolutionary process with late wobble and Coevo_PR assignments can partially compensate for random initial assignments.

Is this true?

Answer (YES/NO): NO